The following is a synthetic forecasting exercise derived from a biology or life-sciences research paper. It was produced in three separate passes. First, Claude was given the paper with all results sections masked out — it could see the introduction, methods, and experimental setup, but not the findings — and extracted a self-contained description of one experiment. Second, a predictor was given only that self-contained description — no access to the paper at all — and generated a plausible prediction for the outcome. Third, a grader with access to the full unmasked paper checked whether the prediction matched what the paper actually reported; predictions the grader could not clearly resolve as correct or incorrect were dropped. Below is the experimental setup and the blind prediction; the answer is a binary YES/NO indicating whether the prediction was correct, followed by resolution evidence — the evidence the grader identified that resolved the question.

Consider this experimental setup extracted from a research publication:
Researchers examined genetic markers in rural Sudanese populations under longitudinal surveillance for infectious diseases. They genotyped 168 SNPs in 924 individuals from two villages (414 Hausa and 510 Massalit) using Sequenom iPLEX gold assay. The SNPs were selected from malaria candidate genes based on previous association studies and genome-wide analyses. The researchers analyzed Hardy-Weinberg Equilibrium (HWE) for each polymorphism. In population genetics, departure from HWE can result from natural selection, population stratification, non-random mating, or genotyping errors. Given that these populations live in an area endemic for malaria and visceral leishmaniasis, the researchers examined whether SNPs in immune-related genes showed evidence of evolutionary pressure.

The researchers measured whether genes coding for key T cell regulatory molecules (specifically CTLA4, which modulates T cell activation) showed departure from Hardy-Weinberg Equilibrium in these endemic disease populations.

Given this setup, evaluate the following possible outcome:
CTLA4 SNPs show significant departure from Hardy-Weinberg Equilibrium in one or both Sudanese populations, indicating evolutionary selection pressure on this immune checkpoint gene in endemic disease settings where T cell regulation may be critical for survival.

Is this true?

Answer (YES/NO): YES